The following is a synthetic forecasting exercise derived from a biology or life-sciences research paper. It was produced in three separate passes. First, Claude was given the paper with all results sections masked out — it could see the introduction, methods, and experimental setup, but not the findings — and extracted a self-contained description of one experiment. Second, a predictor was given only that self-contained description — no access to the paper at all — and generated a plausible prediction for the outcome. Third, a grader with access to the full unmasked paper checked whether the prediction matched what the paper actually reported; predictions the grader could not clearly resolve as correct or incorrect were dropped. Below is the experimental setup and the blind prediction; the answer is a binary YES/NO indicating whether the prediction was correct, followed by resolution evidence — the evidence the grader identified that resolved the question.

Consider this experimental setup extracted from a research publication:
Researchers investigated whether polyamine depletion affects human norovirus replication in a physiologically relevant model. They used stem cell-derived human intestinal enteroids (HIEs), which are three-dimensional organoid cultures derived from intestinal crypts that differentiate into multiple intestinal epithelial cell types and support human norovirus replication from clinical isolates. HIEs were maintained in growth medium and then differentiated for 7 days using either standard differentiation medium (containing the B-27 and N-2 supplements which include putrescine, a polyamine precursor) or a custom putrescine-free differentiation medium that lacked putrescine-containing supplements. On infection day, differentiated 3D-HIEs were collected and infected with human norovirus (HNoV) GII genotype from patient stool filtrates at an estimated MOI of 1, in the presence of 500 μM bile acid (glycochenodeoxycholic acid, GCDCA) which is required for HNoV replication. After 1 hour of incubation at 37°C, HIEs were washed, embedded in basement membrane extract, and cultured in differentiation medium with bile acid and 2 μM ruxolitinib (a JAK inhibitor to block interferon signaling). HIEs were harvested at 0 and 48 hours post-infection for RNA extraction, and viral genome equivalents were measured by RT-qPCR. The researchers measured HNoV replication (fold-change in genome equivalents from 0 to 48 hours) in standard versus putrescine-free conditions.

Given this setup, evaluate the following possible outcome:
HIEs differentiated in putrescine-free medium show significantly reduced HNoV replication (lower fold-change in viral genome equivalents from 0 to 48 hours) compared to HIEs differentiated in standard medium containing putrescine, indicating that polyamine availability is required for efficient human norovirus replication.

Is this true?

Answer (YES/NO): YES